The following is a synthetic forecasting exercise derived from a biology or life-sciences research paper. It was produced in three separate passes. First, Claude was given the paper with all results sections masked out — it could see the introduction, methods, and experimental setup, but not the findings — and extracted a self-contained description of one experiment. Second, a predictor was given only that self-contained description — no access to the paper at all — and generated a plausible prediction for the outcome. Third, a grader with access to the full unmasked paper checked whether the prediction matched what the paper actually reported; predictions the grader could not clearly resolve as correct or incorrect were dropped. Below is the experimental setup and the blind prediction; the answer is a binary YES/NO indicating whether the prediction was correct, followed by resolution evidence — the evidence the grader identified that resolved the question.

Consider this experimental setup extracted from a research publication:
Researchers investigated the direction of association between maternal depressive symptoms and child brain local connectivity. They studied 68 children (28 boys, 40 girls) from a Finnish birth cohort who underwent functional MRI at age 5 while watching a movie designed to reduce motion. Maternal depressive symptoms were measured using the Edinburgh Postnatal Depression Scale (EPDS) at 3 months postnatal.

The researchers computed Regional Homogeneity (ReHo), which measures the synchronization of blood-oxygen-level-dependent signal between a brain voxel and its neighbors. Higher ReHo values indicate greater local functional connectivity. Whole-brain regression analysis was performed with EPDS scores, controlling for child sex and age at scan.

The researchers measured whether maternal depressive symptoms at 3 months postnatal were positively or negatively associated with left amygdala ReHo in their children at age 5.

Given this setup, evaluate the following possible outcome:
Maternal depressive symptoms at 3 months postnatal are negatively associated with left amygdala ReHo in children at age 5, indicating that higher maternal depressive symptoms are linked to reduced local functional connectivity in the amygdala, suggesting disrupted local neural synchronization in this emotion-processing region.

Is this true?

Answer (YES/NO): NO